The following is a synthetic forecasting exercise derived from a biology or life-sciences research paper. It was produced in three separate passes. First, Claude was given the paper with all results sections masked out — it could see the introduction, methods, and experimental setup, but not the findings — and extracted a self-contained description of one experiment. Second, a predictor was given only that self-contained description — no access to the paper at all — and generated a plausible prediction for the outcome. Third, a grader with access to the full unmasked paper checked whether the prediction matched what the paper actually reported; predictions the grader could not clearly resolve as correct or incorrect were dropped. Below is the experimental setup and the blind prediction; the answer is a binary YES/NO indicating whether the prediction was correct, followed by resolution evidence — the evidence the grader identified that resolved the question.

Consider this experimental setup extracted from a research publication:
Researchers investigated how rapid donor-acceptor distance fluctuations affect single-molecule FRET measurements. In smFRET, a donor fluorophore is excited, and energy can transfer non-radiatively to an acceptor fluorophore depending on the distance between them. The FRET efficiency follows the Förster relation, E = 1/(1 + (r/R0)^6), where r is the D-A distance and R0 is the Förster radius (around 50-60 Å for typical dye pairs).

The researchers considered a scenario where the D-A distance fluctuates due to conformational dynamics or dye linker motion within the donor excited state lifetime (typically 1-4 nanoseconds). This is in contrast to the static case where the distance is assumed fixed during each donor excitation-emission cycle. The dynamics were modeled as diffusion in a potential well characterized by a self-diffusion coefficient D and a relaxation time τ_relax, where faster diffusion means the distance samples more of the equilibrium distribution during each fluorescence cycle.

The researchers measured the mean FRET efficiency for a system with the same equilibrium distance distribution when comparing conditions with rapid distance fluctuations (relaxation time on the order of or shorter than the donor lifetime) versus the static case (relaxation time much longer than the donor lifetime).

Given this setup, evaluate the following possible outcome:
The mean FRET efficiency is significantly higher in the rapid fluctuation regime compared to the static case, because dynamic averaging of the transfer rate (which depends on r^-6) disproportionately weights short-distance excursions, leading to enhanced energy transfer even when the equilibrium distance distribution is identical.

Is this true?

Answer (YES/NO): YES